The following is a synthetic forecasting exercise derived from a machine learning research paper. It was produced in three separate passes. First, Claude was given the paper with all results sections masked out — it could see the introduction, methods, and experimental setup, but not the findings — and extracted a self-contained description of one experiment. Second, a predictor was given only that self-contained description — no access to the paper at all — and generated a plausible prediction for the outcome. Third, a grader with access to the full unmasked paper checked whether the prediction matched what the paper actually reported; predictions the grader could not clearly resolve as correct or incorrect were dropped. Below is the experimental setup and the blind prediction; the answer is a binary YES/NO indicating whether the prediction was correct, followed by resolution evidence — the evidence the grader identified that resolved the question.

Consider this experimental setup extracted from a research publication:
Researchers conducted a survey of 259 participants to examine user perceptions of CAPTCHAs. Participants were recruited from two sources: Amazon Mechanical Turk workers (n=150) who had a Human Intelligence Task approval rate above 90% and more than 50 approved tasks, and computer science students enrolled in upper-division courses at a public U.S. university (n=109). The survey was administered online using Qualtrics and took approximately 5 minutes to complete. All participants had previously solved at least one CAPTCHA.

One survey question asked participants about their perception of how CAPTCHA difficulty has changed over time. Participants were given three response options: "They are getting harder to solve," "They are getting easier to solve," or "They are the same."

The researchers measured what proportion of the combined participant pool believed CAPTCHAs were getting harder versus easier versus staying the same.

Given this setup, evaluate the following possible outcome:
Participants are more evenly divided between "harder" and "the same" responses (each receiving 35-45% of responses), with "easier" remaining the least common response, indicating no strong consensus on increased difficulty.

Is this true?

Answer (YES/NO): YES